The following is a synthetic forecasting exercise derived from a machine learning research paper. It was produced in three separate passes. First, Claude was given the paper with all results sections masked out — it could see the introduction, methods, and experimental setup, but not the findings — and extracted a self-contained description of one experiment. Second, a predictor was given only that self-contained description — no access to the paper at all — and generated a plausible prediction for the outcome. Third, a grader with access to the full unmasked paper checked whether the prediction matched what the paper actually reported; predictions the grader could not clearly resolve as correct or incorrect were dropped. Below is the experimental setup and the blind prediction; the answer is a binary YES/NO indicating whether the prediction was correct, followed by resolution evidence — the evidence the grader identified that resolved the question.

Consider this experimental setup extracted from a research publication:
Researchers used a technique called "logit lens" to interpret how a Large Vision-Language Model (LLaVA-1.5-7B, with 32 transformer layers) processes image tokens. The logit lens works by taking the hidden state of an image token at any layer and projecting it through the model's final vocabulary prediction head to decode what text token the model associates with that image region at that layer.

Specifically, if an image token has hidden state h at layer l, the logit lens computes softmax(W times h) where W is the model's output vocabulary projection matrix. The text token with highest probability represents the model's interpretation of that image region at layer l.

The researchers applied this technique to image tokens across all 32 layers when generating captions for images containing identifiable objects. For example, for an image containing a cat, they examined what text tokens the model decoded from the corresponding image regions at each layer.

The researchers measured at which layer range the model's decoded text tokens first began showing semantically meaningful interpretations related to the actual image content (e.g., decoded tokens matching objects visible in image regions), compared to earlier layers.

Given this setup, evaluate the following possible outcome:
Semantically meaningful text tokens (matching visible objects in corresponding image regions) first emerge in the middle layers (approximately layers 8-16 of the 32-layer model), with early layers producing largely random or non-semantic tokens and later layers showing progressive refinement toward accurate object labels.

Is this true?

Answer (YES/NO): NO